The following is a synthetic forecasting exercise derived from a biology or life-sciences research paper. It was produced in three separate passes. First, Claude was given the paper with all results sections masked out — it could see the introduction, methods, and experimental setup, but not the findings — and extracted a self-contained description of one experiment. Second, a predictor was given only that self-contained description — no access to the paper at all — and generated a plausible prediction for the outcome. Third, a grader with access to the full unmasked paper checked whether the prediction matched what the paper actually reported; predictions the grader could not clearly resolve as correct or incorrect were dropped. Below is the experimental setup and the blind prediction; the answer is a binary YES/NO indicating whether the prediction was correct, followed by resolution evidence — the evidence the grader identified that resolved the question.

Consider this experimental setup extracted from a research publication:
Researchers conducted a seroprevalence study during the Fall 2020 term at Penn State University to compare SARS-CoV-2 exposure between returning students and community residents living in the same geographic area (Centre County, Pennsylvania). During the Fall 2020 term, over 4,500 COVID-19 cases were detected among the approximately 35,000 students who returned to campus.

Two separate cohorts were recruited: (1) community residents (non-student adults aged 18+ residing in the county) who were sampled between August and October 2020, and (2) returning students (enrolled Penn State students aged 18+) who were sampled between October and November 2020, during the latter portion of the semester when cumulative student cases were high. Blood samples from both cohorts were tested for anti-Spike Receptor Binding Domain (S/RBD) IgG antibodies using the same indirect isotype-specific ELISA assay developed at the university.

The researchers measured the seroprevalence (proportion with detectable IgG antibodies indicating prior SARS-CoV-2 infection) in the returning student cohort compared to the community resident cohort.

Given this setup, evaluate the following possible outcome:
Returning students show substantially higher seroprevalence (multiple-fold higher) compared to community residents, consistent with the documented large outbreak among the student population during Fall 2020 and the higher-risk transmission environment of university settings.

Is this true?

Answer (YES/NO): YES